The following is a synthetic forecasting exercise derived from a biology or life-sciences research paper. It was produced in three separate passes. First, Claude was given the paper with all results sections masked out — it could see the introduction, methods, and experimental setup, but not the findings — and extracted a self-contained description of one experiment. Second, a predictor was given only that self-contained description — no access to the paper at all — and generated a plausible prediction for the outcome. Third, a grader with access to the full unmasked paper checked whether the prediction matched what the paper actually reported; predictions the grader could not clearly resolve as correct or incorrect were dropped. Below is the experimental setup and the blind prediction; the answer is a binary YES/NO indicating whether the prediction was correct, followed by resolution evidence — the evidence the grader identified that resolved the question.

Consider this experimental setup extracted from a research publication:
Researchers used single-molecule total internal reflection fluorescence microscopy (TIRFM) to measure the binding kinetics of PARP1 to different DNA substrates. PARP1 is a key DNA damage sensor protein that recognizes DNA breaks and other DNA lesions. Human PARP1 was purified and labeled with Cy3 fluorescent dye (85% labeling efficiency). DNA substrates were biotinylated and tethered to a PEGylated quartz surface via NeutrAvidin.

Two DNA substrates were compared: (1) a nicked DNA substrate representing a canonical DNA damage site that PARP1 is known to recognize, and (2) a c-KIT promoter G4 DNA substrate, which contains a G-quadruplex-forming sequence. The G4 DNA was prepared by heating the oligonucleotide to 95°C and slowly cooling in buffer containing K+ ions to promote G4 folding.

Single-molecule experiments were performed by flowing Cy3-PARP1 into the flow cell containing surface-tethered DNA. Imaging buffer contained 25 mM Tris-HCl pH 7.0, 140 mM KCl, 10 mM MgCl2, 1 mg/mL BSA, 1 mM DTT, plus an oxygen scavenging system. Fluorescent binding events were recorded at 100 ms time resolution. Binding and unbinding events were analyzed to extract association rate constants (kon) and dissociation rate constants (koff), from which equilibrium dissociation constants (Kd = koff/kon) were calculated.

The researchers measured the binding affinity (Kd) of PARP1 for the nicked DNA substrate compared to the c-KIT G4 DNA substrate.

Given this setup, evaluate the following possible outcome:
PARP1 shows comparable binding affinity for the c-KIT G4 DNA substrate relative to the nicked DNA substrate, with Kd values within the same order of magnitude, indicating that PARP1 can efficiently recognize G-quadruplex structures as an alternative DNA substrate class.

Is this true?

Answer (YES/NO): NO